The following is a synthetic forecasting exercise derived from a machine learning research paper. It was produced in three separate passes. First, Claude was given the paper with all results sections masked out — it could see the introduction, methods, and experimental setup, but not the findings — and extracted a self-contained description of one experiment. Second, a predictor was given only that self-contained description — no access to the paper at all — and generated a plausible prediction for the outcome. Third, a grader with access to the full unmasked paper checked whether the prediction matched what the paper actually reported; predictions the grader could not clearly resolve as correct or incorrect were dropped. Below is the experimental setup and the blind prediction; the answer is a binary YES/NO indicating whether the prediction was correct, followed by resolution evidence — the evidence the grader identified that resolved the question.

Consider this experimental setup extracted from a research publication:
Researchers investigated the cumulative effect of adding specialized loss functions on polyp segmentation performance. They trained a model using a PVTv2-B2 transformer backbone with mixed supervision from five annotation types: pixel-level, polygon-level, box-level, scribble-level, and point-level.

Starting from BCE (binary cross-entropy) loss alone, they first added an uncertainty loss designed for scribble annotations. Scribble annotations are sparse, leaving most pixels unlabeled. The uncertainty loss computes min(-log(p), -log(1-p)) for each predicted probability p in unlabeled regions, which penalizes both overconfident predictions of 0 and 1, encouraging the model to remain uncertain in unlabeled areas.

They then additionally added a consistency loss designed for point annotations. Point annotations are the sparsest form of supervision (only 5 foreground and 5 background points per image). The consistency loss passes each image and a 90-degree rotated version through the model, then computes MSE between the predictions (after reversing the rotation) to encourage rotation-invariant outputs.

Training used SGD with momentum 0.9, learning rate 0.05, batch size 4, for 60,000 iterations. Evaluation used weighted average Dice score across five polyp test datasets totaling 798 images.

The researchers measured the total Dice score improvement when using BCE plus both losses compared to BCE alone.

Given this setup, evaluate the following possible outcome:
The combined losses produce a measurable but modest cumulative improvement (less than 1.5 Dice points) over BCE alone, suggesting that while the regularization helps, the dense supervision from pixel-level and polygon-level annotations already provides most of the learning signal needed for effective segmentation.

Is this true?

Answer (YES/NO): YES